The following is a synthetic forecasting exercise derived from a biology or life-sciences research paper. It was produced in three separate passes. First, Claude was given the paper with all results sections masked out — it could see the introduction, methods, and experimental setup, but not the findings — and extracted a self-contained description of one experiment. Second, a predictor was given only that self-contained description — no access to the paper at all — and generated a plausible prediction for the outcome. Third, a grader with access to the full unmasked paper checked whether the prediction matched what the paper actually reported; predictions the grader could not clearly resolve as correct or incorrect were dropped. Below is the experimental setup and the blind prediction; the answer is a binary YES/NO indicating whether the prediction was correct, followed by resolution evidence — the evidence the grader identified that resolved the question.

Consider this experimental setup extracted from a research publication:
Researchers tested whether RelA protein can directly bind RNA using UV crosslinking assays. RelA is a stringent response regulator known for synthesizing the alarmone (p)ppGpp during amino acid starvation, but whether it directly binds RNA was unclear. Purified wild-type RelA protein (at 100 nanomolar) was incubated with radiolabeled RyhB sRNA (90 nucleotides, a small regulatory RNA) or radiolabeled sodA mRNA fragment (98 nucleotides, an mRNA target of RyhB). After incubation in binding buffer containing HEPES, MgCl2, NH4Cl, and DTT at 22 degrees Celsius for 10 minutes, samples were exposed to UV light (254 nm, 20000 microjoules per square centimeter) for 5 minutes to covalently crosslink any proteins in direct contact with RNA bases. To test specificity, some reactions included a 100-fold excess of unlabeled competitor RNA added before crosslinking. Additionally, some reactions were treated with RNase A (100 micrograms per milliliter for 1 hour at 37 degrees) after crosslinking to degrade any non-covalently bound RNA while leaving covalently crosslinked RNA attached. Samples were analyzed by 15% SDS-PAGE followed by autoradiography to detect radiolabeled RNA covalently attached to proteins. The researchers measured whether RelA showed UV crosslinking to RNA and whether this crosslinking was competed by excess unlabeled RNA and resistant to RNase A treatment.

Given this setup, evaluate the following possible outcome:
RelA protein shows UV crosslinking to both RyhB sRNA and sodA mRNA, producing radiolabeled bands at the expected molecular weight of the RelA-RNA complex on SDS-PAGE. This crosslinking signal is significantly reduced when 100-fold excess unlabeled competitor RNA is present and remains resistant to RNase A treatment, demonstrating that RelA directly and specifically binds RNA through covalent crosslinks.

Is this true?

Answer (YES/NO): YES